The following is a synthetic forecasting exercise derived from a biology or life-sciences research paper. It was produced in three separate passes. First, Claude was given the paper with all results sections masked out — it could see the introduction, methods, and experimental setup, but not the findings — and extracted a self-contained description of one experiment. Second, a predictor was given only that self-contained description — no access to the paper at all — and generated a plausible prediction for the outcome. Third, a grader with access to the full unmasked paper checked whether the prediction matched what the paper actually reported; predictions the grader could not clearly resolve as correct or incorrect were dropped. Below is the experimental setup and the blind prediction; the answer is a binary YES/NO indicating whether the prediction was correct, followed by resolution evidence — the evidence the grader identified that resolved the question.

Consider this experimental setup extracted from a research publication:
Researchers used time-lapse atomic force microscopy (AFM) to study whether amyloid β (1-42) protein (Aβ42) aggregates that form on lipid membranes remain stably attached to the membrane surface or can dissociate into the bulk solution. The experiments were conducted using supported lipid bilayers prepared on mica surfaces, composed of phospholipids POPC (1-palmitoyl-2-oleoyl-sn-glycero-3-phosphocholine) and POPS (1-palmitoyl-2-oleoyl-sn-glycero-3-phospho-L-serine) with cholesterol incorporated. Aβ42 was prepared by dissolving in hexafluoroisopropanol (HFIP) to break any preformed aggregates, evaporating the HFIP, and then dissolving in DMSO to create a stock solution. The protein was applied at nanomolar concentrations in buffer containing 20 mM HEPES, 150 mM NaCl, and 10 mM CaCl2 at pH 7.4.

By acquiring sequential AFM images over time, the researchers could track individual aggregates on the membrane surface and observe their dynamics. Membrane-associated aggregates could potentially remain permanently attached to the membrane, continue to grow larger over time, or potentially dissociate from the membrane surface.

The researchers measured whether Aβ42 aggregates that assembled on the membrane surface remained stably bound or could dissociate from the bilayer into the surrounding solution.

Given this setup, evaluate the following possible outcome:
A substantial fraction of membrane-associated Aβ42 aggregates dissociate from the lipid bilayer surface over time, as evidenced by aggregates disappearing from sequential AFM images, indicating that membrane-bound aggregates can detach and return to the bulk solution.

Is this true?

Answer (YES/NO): YES